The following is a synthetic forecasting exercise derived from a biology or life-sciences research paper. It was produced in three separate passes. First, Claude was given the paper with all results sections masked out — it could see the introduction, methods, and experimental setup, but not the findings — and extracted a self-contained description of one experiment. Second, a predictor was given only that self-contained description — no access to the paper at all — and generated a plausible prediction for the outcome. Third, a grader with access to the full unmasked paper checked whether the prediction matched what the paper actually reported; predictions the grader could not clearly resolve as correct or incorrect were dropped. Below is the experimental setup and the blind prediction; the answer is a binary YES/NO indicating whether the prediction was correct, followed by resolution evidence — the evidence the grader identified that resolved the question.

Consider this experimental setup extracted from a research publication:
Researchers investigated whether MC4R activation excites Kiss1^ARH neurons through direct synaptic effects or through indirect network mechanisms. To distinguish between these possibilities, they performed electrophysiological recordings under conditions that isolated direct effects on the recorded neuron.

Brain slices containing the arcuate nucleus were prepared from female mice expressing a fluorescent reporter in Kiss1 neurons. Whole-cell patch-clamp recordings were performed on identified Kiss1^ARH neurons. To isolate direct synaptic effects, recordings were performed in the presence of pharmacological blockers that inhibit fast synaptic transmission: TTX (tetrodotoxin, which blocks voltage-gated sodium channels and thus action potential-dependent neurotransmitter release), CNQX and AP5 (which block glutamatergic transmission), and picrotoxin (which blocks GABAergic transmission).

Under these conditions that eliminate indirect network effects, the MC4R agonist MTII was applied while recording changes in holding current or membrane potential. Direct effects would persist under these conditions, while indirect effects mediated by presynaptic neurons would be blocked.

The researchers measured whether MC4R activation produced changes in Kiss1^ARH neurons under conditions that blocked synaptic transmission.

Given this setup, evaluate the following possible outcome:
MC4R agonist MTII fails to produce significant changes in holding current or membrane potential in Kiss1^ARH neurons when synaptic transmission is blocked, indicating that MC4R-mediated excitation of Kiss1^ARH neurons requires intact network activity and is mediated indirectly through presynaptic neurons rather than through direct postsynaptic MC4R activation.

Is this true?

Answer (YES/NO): NO